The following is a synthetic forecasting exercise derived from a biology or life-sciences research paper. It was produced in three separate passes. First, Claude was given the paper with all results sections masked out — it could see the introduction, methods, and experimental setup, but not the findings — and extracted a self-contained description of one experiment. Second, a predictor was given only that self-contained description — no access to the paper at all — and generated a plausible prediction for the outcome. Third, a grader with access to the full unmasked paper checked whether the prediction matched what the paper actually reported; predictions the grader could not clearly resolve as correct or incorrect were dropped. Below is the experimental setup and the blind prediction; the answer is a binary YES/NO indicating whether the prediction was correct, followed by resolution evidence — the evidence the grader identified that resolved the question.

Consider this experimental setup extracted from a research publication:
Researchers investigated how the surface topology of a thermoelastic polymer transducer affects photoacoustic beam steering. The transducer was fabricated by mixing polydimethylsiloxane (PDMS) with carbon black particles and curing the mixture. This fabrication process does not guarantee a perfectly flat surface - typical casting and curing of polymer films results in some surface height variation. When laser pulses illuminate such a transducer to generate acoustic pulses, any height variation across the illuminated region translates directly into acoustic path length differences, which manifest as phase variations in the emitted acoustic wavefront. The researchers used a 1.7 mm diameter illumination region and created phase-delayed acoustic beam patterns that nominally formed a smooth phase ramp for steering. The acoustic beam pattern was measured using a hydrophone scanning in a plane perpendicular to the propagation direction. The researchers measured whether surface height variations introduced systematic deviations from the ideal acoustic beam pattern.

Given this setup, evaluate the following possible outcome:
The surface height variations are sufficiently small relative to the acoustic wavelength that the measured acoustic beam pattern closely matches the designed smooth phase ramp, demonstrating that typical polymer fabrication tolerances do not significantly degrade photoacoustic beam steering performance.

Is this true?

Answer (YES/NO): NO